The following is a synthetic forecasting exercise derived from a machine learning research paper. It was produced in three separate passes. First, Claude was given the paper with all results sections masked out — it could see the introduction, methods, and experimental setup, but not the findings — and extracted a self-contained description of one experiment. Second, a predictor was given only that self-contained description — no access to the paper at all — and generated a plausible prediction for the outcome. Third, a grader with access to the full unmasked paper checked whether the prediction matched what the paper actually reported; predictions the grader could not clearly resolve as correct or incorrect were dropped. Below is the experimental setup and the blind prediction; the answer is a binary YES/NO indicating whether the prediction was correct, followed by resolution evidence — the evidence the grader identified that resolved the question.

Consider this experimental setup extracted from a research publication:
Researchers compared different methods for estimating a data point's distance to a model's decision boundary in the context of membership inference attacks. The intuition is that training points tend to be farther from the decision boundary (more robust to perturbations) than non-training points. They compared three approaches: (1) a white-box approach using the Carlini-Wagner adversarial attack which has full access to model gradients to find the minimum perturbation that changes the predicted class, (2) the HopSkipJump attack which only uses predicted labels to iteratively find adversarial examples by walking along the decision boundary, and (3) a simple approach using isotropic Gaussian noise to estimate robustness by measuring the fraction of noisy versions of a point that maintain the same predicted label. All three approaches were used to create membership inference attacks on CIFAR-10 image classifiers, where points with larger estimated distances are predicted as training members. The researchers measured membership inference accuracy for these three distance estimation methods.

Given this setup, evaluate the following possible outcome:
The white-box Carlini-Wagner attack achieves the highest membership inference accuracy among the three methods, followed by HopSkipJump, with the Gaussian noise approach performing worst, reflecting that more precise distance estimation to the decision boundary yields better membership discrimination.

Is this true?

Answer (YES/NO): NO